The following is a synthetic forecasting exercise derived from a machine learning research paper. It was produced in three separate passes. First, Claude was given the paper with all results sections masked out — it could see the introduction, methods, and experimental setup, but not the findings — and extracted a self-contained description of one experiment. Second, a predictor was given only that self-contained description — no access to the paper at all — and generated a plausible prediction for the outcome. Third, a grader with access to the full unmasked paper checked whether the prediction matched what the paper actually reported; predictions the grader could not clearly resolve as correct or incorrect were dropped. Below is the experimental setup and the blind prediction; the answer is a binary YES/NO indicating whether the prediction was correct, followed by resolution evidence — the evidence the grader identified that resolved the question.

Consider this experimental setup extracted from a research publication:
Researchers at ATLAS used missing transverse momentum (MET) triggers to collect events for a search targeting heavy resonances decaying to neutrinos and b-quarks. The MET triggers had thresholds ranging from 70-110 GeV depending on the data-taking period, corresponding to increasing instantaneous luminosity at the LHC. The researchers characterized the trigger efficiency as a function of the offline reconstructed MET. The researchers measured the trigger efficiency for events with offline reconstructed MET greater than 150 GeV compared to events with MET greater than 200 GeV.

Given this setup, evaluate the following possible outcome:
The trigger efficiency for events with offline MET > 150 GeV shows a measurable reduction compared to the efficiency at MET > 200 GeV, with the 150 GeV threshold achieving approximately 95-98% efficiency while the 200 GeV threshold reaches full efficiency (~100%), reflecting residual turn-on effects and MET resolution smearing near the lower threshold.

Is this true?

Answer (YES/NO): NO